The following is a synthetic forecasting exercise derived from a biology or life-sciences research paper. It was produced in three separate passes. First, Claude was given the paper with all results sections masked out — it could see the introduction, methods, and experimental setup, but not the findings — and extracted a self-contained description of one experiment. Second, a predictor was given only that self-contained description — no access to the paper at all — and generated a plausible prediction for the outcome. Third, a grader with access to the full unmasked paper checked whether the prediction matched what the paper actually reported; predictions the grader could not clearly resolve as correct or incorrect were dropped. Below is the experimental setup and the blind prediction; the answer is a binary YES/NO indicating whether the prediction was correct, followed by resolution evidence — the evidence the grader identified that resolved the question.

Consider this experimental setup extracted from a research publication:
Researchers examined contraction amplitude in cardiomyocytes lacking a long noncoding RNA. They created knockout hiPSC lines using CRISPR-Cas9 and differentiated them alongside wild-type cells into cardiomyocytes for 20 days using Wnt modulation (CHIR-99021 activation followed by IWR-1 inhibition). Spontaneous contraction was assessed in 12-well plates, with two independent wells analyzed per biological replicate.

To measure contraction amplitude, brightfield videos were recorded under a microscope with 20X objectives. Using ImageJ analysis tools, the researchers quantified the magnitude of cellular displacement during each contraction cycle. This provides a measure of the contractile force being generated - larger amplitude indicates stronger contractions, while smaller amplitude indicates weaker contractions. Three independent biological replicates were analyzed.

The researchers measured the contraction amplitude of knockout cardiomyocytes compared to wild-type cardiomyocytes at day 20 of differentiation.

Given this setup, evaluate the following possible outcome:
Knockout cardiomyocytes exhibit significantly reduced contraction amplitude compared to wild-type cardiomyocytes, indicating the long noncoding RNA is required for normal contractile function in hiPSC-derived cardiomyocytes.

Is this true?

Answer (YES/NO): NO